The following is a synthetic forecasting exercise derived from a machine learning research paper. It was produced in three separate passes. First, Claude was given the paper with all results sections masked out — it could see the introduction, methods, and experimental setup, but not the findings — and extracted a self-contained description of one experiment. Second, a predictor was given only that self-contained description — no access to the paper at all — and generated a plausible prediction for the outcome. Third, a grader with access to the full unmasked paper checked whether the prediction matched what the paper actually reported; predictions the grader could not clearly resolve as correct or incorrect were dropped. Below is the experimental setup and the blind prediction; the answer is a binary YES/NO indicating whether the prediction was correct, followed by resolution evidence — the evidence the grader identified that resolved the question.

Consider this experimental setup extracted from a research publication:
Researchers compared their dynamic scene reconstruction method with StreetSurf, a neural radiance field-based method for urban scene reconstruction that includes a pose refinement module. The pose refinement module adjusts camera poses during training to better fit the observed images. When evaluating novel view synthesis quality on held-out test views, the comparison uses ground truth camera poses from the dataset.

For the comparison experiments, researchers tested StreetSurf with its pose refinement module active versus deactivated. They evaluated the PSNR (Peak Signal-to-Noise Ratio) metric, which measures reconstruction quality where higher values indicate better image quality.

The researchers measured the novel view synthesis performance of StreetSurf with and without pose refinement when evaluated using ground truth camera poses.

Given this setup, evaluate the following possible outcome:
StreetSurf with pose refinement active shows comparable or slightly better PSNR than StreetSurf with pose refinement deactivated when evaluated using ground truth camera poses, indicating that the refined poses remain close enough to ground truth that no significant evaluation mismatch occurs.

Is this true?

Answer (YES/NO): NO